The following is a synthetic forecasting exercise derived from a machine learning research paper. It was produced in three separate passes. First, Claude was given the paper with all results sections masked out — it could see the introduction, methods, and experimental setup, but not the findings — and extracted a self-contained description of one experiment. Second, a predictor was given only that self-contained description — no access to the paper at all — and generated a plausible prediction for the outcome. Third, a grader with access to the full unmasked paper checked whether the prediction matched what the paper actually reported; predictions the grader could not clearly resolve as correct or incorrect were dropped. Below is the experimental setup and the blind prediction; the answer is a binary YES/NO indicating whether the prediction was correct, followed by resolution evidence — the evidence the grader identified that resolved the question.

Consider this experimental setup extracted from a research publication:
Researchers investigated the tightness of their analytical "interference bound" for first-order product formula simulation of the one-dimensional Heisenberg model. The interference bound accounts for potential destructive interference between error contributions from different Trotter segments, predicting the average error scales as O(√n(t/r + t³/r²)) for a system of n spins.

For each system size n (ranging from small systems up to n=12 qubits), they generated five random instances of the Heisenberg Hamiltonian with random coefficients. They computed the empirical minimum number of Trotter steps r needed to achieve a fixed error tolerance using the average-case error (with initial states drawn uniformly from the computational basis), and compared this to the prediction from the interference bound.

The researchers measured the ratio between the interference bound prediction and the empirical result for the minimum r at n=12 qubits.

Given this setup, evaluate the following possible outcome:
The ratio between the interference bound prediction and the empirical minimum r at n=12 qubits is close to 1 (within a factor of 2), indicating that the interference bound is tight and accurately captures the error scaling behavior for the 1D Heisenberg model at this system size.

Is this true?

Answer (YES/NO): NO